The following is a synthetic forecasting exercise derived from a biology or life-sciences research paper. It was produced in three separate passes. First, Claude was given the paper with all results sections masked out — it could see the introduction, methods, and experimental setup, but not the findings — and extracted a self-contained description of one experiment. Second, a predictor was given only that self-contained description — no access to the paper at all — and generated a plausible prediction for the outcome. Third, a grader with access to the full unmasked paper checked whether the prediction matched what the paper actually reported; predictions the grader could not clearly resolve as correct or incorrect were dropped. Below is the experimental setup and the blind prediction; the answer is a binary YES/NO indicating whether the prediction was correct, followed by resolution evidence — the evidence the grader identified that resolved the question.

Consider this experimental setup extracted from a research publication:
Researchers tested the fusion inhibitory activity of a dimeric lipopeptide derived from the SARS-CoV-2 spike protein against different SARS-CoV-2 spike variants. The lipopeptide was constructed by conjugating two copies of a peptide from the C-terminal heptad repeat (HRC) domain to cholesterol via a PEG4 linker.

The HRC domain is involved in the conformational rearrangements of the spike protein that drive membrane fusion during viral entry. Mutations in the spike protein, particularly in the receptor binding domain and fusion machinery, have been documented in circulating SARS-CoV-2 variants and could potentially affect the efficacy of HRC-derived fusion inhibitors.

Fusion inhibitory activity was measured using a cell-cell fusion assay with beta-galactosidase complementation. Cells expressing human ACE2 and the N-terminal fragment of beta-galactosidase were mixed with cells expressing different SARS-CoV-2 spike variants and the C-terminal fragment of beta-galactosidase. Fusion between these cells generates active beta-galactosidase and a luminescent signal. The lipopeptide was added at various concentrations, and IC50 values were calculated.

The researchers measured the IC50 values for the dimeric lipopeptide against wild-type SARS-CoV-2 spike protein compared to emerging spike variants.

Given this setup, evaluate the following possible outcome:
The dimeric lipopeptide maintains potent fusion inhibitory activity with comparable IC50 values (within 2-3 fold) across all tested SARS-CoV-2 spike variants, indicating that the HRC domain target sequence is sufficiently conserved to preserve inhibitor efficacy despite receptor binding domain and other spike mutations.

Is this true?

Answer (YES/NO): YES